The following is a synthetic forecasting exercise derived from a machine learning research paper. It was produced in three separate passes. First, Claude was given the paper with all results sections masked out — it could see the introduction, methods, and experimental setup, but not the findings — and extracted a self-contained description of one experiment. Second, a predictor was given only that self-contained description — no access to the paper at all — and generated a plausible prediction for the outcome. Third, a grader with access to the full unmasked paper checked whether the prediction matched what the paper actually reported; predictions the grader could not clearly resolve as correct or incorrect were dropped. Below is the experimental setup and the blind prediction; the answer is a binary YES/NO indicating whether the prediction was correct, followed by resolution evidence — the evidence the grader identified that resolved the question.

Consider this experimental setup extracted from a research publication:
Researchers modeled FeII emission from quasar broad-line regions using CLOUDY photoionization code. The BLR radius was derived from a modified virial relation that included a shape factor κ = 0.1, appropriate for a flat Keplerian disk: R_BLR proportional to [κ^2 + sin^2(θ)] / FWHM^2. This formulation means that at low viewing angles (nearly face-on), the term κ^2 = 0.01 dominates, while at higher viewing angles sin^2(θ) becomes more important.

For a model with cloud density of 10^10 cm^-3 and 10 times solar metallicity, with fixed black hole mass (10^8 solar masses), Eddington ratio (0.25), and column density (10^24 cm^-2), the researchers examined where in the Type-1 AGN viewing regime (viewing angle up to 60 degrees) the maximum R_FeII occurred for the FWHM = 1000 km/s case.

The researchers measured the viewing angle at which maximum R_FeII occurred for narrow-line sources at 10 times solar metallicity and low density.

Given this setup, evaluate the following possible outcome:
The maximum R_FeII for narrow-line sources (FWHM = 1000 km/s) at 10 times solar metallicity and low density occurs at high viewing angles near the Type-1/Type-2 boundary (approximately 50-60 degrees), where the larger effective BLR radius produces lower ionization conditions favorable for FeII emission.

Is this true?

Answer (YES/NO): NO